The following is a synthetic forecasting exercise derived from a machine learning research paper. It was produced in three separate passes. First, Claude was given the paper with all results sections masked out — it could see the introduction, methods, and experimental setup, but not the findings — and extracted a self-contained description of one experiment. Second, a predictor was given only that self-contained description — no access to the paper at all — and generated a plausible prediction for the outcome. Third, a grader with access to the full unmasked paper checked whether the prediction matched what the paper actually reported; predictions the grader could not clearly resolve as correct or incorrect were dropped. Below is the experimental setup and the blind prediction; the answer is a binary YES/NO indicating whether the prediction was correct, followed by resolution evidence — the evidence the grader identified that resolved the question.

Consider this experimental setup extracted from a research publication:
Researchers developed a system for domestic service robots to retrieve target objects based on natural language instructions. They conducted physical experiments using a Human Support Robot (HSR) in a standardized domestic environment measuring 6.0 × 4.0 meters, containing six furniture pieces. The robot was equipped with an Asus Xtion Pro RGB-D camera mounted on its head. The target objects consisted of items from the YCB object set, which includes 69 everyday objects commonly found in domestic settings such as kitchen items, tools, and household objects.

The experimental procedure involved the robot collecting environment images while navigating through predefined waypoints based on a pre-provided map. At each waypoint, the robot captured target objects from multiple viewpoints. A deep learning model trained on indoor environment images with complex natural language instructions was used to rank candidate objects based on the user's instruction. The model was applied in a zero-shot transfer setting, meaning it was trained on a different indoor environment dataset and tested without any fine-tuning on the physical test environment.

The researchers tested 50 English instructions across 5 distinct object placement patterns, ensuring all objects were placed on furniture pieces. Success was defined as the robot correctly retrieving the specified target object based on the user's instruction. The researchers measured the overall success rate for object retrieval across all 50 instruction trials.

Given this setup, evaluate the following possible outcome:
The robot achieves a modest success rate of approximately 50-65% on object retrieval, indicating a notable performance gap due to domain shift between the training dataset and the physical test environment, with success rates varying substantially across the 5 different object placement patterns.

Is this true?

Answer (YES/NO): NO